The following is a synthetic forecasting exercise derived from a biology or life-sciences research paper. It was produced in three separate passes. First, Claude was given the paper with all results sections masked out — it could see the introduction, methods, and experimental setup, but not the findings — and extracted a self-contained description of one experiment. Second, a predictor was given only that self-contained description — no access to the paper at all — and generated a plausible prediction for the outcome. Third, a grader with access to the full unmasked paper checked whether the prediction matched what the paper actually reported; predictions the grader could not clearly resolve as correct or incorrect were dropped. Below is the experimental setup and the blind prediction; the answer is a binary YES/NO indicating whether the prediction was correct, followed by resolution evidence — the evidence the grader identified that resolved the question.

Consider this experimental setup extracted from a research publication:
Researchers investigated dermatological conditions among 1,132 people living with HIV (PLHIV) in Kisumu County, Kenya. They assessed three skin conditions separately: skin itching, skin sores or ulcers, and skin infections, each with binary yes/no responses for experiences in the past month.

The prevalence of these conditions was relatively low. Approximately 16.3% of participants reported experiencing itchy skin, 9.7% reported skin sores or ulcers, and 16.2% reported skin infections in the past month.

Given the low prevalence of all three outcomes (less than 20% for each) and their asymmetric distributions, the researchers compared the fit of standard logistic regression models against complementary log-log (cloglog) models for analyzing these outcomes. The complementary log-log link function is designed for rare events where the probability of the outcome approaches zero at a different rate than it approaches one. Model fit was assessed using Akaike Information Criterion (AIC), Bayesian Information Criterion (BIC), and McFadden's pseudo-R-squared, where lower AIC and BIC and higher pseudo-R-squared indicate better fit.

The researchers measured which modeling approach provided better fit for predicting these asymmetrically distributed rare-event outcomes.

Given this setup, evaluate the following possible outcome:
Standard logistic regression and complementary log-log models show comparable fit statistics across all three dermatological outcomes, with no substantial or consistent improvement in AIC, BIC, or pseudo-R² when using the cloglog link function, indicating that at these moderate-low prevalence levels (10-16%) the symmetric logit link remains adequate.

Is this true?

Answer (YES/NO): NO